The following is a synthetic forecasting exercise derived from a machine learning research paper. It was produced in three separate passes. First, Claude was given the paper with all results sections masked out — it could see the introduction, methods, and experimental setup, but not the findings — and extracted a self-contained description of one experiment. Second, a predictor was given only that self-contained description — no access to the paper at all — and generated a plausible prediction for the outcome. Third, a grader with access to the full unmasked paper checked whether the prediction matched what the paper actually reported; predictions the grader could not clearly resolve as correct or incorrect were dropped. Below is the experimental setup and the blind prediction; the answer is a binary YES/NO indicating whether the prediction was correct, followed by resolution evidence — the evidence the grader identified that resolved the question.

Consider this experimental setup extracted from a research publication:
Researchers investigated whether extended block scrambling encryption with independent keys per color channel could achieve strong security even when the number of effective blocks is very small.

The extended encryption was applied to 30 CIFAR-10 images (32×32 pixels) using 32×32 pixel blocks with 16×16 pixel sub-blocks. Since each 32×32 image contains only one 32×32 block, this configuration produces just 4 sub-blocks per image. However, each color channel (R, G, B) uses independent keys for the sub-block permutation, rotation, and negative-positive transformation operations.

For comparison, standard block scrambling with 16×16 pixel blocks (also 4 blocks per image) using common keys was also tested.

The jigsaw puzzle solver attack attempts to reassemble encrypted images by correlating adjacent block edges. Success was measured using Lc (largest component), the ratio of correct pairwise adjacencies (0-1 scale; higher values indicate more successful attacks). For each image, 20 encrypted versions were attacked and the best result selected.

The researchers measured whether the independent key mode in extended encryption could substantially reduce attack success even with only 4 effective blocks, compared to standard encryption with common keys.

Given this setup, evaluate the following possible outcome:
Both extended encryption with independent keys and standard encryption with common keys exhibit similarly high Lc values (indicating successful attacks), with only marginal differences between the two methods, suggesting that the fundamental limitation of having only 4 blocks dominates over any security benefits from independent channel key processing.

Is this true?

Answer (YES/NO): NO